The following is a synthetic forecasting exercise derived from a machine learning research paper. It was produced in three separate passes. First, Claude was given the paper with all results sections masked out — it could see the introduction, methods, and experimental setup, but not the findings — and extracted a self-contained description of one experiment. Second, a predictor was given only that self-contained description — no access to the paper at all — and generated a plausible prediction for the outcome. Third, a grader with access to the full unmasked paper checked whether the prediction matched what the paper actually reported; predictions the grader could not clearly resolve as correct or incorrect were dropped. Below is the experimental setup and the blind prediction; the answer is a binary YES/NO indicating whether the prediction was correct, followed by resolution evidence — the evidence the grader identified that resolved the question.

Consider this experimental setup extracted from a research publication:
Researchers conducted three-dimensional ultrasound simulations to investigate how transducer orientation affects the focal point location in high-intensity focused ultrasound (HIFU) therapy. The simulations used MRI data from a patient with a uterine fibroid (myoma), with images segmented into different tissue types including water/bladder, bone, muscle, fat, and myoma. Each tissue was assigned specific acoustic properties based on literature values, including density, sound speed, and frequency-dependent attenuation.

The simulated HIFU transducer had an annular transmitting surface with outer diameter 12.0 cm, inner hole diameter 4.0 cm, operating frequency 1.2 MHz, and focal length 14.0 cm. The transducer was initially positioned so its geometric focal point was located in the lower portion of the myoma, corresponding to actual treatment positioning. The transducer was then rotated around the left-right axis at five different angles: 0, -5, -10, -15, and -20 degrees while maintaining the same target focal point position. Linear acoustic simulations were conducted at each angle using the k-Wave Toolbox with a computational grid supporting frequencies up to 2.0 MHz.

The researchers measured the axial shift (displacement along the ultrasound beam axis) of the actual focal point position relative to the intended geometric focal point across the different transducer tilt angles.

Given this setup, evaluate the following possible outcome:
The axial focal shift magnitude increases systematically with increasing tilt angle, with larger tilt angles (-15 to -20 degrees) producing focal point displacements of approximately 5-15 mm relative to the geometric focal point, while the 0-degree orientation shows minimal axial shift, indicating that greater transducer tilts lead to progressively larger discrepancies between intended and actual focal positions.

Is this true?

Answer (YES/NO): NO